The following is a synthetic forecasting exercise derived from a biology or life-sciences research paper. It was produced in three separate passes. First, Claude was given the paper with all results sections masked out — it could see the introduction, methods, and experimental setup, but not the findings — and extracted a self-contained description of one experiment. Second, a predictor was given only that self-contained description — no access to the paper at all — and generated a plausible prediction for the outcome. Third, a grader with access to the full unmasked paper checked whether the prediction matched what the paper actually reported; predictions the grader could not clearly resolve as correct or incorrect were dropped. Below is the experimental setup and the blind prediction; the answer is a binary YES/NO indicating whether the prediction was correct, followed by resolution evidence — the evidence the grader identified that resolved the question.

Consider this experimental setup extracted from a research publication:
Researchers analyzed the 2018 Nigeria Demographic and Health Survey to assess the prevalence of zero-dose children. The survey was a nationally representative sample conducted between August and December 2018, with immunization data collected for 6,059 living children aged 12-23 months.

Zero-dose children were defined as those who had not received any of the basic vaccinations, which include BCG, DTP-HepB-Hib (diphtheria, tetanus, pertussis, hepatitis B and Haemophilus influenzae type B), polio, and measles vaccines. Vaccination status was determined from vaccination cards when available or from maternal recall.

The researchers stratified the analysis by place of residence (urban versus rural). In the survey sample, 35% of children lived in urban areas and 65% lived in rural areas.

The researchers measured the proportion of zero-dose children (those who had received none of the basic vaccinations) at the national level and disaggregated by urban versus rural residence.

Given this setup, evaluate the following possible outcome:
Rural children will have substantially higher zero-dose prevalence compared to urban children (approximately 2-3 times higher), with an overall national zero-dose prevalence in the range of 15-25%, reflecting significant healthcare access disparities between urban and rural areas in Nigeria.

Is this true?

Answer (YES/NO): YES